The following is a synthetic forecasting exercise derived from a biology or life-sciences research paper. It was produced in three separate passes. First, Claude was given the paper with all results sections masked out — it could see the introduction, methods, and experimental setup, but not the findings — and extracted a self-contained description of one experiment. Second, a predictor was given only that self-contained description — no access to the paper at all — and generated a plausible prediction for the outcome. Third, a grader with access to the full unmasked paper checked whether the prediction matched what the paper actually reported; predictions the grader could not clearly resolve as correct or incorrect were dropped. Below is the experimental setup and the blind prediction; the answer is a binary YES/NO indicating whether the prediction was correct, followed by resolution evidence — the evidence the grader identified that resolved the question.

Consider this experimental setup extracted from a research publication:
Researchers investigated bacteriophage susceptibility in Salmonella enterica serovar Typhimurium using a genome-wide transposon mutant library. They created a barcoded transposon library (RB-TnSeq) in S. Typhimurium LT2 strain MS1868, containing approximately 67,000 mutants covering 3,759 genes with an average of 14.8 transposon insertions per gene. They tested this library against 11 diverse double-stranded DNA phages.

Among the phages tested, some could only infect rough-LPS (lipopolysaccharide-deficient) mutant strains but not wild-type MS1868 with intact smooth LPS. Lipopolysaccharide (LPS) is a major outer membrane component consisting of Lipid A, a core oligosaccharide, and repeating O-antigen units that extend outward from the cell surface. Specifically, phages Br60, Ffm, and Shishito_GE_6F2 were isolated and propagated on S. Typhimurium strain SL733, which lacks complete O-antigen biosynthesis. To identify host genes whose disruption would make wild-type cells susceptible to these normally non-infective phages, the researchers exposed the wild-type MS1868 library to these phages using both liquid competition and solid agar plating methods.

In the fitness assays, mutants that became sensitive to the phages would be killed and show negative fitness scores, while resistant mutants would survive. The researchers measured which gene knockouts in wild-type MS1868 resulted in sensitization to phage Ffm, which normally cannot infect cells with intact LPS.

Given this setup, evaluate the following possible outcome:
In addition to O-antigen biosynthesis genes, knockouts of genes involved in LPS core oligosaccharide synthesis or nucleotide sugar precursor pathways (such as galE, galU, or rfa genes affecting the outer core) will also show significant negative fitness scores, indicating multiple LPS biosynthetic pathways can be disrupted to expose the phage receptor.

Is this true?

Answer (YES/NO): YES